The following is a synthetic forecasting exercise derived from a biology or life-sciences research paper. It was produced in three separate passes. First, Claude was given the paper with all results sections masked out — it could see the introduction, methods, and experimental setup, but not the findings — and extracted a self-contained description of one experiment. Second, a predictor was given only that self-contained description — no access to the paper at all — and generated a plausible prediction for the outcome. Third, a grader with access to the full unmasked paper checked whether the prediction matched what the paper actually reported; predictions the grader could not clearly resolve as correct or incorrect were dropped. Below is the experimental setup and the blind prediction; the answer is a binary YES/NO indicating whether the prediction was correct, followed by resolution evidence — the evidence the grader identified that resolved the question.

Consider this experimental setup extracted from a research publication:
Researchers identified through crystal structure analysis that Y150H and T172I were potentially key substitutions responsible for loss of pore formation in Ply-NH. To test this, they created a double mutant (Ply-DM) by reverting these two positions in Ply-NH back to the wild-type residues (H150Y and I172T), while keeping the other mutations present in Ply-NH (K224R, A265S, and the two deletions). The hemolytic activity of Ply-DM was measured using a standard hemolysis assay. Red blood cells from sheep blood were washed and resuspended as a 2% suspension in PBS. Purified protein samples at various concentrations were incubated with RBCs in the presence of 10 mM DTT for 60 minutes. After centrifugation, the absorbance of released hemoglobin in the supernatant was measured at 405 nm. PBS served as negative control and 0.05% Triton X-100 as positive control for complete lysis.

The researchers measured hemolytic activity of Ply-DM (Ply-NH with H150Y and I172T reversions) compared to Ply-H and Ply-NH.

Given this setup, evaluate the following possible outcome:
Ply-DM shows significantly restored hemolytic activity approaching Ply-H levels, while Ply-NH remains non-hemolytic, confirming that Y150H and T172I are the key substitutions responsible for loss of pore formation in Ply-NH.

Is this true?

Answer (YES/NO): YES